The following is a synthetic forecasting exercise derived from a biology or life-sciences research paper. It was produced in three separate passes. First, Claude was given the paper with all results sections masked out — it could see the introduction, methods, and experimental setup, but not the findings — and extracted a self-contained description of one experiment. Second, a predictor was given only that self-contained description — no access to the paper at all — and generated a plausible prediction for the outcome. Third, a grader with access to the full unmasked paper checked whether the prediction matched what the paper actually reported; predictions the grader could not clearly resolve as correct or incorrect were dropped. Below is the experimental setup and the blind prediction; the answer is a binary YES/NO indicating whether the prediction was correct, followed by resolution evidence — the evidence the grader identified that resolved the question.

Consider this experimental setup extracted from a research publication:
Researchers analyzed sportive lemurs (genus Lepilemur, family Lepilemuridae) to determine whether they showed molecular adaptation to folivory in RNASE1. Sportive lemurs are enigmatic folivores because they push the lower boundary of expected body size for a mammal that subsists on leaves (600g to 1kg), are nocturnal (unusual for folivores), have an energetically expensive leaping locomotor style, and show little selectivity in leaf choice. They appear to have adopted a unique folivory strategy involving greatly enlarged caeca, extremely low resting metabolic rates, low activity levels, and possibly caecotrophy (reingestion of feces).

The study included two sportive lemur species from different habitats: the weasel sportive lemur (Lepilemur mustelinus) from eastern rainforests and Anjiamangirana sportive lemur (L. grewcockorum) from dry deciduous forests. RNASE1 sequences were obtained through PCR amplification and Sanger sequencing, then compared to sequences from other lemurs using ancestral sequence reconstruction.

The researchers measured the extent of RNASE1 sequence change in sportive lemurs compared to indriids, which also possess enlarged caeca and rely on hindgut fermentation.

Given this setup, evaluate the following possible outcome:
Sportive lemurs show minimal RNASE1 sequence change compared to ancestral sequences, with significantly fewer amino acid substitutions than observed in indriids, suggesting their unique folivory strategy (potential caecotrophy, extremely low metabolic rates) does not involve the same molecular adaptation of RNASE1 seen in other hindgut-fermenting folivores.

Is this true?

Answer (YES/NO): NO